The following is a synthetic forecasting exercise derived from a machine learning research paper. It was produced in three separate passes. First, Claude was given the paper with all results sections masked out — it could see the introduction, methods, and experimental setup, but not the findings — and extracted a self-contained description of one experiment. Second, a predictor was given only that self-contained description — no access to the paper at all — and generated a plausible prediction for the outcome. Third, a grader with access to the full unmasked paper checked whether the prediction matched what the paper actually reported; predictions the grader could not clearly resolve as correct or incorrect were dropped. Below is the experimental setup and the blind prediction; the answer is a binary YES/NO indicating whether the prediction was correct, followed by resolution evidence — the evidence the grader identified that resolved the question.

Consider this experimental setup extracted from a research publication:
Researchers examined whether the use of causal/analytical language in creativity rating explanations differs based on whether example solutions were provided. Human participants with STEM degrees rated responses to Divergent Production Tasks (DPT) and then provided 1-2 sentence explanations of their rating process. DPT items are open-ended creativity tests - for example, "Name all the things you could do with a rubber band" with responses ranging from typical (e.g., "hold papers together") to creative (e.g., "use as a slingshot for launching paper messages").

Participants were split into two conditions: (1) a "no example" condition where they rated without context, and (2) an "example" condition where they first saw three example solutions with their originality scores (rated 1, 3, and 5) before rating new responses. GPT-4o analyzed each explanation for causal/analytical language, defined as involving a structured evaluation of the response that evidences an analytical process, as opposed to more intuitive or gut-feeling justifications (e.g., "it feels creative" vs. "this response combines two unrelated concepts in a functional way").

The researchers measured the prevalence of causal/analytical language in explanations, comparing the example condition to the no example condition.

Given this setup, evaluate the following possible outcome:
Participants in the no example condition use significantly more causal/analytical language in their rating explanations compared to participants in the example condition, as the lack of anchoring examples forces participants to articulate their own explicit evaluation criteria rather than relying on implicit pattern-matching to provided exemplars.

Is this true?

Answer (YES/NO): YES